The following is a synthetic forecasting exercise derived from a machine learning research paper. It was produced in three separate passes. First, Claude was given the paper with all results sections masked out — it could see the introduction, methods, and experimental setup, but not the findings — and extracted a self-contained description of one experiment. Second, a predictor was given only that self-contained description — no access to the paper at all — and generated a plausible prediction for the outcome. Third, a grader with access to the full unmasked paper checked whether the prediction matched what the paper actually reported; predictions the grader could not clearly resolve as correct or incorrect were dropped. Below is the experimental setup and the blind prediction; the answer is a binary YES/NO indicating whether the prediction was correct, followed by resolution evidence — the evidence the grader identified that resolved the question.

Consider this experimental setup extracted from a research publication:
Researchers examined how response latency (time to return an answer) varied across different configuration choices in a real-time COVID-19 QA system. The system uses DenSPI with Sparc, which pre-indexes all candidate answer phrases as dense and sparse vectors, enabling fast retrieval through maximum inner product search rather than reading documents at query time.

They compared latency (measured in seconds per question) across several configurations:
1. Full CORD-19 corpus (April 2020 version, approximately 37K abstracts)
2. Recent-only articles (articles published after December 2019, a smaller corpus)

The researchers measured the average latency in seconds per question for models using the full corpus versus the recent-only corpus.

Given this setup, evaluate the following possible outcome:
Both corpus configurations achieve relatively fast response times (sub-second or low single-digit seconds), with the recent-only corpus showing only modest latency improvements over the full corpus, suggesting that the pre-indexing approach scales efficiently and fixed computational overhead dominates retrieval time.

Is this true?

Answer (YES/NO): YES